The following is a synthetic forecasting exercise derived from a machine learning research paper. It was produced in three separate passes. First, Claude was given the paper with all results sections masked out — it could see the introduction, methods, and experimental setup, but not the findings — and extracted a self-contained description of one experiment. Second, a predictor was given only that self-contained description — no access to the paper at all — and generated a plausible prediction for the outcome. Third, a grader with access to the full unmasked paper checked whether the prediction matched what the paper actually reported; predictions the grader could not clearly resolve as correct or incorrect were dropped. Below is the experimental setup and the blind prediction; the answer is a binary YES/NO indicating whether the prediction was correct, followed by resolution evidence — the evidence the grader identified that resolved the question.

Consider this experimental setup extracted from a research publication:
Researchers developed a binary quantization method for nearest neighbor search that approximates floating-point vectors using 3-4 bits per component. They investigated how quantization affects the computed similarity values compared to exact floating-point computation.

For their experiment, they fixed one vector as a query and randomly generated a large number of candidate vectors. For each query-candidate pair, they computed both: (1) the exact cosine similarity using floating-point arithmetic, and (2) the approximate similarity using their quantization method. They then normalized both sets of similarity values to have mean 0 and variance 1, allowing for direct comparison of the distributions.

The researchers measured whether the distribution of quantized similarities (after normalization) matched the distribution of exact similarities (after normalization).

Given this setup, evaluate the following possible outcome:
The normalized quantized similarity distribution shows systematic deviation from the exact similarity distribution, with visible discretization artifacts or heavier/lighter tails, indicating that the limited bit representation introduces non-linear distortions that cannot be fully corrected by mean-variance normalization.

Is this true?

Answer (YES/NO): NO